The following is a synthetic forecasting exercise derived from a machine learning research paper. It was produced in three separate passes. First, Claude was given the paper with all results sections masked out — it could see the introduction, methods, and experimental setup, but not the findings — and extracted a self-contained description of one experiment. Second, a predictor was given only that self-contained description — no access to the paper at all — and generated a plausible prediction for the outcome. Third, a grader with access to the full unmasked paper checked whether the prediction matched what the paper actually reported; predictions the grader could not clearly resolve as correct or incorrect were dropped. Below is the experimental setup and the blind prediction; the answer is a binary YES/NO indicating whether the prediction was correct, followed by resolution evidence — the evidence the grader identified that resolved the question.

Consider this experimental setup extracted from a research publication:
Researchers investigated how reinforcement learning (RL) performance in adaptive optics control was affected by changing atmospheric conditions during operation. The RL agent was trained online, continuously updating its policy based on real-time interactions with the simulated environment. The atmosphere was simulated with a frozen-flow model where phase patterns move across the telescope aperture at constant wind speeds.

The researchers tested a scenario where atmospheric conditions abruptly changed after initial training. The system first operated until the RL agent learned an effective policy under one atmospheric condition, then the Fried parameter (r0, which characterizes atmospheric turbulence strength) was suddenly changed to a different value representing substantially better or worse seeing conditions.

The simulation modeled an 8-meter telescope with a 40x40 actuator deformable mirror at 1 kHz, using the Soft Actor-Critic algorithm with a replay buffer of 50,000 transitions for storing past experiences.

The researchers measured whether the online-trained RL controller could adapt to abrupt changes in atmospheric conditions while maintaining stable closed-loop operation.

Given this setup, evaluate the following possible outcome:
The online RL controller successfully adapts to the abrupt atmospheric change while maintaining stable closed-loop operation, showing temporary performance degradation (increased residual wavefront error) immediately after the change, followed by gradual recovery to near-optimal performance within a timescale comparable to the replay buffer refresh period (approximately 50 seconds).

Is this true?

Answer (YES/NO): NO